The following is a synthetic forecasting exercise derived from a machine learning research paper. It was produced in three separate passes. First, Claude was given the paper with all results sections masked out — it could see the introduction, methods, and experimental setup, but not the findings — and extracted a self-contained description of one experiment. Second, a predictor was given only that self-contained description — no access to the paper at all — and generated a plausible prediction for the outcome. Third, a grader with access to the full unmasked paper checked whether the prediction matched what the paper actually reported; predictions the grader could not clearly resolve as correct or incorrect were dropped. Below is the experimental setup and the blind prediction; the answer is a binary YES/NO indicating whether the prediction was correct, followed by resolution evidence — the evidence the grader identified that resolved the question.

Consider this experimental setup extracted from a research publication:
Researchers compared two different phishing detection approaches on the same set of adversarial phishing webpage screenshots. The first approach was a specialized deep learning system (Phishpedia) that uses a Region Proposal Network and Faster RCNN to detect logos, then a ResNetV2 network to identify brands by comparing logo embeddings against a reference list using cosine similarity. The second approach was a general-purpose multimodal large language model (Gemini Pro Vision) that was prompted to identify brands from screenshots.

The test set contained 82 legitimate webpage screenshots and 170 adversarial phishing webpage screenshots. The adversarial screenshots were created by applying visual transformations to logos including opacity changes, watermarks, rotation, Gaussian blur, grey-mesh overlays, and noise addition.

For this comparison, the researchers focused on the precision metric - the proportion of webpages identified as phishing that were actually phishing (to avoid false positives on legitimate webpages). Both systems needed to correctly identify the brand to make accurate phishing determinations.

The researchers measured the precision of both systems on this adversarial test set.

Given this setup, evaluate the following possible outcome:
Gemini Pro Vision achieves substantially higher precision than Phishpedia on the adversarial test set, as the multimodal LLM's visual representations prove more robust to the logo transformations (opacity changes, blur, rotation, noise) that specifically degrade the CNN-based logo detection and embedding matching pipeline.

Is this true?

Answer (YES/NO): YES